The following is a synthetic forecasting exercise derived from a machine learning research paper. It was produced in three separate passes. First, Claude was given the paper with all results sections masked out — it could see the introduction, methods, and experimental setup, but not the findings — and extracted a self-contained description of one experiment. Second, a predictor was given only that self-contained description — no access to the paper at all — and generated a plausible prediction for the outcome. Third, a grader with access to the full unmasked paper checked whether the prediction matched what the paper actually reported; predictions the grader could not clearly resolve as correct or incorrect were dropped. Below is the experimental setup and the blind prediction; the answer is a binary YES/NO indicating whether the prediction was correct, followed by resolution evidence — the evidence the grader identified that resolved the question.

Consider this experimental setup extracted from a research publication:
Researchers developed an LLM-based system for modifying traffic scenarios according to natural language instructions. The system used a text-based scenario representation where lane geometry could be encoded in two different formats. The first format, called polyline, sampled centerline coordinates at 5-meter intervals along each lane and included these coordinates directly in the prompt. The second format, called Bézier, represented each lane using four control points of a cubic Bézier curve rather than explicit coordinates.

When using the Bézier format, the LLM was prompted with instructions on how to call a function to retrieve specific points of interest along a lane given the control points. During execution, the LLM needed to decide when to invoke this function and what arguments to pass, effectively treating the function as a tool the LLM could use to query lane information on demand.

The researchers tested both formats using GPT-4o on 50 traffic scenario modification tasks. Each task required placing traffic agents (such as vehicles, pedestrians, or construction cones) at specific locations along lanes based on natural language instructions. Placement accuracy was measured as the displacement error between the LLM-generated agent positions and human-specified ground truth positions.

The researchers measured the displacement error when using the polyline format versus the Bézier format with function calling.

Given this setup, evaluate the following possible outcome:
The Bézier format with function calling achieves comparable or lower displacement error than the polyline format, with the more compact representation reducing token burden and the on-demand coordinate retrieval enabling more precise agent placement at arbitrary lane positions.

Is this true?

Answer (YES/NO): YES